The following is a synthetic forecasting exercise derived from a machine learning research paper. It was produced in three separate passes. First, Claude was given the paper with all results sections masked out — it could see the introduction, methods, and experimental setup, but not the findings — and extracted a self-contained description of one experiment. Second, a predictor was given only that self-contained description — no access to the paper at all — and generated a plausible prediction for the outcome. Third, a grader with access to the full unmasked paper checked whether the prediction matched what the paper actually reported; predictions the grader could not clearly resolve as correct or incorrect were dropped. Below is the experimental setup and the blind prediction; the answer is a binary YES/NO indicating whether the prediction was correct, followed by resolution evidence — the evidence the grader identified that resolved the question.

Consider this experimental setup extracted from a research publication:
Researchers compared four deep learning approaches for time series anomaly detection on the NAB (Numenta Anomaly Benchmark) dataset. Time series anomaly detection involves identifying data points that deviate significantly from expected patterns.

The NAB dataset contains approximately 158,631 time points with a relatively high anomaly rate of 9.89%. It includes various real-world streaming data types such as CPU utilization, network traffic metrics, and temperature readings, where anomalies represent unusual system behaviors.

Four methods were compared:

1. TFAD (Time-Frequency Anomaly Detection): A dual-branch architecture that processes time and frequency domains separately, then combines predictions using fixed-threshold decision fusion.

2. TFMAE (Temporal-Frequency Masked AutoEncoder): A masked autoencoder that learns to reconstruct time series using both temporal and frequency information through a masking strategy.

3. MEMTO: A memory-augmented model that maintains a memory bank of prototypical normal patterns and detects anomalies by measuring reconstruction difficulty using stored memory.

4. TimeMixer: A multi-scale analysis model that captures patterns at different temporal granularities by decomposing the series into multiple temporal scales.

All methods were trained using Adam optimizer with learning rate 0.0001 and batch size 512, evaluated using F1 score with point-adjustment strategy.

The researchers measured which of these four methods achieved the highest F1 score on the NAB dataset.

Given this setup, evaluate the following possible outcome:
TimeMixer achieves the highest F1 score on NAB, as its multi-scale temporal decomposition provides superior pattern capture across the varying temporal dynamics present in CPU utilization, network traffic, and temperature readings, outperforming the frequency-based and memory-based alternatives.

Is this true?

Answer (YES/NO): NO